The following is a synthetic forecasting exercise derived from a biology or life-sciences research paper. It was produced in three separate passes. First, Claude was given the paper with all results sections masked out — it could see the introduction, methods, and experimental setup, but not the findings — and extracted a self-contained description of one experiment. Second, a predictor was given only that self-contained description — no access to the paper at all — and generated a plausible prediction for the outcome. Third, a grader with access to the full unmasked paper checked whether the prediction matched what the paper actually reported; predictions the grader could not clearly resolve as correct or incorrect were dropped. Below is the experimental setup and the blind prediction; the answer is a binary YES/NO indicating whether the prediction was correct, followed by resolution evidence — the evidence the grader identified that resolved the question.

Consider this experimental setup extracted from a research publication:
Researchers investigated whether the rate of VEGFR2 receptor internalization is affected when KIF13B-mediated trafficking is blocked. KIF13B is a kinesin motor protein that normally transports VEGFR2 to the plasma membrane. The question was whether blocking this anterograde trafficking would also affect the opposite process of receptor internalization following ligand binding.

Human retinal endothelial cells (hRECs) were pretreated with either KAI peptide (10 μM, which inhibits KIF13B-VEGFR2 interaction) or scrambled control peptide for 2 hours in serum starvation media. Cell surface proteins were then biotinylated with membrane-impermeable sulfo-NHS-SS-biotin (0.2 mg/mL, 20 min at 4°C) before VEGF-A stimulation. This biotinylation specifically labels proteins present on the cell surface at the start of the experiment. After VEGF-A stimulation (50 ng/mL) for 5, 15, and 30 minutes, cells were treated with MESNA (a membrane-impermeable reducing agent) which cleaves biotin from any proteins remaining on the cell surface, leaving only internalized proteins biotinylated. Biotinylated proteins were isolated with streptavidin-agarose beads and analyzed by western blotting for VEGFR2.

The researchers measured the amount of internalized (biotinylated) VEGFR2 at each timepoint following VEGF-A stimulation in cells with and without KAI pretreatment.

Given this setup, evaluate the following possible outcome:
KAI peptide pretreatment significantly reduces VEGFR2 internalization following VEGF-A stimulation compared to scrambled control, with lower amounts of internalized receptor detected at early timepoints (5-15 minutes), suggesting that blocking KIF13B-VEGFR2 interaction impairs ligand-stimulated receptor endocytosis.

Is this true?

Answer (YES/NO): NO